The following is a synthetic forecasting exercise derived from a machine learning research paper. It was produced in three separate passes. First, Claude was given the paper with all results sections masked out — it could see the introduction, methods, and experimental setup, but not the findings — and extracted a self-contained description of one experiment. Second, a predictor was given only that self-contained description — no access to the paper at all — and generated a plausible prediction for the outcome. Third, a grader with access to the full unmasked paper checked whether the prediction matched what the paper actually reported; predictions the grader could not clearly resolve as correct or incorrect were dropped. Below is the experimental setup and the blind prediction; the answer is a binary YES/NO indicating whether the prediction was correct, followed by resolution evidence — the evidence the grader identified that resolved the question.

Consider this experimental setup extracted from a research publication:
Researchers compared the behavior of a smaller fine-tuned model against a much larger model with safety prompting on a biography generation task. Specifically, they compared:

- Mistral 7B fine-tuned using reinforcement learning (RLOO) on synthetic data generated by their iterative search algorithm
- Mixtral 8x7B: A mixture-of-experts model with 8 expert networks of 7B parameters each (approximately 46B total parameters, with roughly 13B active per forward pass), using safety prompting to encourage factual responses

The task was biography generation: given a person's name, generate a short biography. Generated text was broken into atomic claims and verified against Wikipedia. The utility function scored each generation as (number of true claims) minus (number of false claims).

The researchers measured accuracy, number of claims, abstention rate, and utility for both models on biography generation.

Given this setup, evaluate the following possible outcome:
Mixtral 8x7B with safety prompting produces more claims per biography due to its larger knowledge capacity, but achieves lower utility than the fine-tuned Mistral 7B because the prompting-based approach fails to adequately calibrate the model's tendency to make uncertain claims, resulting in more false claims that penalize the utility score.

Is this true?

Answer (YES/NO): NO